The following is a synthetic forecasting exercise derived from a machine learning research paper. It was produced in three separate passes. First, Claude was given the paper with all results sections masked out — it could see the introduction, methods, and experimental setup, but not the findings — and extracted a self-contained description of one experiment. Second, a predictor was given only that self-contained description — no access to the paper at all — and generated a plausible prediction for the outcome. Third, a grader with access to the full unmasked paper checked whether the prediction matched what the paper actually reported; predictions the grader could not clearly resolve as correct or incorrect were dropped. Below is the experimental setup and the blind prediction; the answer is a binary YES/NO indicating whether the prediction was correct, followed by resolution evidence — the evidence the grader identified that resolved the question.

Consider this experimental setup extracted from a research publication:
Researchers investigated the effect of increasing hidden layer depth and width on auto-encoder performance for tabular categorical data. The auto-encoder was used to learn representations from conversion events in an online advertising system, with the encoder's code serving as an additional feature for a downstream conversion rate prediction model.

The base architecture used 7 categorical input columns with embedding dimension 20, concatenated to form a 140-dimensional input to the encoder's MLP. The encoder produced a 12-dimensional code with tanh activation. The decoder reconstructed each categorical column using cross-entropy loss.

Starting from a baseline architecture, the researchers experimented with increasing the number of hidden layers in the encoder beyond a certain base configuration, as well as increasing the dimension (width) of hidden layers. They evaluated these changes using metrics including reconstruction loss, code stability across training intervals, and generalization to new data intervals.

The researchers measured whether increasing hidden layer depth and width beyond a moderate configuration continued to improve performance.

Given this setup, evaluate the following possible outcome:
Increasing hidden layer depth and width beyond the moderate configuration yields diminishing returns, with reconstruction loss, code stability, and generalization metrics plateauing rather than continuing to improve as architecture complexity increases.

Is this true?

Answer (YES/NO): YES